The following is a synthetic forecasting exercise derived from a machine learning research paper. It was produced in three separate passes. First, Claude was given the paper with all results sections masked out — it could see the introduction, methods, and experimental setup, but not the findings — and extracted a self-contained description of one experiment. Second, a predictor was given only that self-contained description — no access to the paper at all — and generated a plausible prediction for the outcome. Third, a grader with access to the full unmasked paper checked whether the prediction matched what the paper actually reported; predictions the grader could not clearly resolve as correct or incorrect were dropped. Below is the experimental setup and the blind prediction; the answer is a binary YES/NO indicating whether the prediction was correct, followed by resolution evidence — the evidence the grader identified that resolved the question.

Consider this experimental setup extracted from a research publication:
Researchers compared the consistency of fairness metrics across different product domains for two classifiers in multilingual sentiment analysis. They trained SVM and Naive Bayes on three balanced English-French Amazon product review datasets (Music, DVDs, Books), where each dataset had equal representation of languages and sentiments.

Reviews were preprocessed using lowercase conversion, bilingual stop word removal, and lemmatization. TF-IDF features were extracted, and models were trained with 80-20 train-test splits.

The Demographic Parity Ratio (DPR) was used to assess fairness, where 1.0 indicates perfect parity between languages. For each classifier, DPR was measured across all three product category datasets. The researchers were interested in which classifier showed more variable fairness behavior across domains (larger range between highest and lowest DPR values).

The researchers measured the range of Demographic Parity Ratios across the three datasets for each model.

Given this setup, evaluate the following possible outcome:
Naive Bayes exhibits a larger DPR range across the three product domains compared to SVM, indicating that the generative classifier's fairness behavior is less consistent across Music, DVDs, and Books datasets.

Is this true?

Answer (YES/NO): YES